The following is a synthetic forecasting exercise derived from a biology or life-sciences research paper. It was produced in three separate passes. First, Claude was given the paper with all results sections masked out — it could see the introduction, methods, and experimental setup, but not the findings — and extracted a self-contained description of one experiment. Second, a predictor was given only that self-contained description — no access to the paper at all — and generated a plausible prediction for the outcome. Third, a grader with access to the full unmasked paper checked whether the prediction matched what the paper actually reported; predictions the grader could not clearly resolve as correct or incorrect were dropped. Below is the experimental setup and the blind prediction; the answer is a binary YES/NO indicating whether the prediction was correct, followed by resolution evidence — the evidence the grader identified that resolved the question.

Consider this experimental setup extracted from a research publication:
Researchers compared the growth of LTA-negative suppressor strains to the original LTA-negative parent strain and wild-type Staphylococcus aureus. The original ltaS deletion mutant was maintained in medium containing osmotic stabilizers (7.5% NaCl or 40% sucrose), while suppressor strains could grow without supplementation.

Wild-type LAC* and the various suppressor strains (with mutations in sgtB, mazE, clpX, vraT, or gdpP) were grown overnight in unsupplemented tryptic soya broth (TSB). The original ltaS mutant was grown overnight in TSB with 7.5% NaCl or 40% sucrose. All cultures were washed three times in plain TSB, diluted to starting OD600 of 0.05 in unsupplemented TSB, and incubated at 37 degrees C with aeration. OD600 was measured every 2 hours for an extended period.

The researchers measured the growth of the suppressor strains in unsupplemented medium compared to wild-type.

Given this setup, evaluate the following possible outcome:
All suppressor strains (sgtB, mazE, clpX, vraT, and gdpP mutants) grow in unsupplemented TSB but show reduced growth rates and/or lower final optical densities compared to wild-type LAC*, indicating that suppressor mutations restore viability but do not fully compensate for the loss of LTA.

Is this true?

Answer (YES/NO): NO